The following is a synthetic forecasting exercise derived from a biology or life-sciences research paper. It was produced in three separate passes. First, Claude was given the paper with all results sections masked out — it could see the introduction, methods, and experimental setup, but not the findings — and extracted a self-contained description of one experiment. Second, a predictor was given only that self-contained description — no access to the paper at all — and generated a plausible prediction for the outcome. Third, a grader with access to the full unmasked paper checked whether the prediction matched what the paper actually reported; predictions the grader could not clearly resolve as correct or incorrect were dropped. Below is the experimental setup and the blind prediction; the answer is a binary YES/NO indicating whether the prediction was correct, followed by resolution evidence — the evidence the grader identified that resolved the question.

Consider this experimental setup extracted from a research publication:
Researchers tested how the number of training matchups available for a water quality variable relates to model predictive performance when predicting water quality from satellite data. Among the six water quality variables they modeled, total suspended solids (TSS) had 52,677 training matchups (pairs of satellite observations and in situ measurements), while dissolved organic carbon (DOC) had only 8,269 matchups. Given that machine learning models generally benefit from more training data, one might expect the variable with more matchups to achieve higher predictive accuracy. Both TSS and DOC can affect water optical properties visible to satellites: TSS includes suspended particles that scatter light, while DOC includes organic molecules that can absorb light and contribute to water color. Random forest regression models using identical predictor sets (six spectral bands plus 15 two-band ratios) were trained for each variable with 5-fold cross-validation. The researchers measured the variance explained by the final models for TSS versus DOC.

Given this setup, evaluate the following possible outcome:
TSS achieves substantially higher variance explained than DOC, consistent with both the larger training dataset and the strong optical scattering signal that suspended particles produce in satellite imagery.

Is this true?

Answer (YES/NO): NO